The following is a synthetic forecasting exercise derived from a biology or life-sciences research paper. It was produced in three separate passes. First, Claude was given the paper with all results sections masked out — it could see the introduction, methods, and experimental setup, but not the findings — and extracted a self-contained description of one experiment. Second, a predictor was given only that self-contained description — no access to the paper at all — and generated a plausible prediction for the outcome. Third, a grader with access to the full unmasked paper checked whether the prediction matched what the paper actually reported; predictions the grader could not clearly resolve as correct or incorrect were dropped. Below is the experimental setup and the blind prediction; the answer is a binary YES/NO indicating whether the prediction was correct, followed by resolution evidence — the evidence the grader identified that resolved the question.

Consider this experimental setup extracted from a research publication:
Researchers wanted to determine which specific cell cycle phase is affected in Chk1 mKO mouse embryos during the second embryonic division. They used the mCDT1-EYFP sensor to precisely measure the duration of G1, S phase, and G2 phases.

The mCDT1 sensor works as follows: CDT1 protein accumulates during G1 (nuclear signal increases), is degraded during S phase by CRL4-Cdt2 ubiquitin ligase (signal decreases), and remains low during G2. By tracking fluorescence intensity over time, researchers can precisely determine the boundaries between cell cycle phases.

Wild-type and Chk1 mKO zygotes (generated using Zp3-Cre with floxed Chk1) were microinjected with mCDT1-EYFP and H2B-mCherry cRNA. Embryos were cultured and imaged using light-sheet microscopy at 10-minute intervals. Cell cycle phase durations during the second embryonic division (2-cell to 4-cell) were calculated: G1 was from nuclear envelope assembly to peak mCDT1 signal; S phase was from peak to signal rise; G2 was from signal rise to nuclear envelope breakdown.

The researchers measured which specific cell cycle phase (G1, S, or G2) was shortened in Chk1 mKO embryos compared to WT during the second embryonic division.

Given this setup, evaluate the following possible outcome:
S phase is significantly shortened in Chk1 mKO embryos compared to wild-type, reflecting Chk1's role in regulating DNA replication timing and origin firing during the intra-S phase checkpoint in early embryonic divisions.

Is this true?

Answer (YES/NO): NO